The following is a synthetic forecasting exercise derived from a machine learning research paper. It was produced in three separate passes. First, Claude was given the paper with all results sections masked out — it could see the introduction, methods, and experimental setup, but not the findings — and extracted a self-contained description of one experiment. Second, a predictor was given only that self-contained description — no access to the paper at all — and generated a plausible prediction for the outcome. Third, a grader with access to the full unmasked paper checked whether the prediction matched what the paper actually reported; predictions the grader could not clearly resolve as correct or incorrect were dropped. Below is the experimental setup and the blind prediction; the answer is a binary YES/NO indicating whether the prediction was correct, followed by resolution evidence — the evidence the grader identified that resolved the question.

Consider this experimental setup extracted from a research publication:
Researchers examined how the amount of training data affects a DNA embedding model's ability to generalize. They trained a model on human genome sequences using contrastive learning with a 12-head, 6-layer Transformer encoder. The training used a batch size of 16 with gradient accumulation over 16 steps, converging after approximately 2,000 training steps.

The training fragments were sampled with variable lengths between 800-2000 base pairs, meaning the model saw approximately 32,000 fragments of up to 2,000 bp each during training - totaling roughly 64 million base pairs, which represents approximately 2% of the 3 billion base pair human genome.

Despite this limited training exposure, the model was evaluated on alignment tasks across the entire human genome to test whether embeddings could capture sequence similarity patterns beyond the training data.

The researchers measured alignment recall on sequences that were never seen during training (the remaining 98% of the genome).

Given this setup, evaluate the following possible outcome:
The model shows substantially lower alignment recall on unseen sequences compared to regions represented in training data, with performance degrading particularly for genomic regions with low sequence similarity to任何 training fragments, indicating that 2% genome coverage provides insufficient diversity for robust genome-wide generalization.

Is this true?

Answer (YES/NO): NO